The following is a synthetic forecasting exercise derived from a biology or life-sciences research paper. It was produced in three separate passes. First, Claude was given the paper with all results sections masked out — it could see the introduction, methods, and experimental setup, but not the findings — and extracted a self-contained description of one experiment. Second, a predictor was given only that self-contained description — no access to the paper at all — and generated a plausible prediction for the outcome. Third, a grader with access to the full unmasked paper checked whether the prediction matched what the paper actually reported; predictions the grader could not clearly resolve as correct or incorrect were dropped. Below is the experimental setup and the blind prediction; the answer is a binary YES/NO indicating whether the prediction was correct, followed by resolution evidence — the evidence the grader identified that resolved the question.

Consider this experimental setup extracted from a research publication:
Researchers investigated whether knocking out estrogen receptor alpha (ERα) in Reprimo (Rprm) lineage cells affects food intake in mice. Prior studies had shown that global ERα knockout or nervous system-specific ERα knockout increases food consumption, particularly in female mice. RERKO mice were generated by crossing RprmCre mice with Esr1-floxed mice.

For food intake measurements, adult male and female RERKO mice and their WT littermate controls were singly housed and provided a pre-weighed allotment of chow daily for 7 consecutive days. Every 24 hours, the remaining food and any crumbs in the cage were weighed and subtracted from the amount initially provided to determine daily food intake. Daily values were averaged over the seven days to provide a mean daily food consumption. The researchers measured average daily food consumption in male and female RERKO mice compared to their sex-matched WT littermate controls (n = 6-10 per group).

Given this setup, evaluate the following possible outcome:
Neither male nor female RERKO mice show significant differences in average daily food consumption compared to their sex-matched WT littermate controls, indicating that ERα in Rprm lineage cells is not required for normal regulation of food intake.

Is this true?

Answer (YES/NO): YES